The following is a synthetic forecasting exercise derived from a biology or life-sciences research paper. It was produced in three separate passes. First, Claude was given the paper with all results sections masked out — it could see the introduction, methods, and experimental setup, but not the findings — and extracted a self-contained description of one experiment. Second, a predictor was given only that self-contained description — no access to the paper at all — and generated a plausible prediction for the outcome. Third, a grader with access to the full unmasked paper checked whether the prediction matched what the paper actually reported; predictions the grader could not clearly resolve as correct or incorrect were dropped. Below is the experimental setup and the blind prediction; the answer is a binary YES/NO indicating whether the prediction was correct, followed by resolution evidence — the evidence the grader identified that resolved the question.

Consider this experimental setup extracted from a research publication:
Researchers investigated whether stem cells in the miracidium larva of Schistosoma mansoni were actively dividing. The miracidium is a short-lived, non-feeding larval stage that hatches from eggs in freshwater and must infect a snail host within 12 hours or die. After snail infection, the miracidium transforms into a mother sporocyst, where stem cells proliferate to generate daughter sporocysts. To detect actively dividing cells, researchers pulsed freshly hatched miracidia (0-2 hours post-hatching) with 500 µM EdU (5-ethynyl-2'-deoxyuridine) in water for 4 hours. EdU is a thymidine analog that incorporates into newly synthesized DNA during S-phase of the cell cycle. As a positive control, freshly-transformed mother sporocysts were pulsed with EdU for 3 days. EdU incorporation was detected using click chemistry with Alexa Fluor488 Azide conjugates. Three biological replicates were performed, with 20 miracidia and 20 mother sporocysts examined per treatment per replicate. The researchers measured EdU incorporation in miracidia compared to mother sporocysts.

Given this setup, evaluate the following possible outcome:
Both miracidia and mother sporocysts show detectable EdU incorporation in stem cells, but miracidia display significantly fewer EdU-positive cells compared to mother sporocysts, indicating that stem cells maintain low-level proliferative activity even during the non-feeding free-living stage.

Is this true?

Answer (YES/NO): NO